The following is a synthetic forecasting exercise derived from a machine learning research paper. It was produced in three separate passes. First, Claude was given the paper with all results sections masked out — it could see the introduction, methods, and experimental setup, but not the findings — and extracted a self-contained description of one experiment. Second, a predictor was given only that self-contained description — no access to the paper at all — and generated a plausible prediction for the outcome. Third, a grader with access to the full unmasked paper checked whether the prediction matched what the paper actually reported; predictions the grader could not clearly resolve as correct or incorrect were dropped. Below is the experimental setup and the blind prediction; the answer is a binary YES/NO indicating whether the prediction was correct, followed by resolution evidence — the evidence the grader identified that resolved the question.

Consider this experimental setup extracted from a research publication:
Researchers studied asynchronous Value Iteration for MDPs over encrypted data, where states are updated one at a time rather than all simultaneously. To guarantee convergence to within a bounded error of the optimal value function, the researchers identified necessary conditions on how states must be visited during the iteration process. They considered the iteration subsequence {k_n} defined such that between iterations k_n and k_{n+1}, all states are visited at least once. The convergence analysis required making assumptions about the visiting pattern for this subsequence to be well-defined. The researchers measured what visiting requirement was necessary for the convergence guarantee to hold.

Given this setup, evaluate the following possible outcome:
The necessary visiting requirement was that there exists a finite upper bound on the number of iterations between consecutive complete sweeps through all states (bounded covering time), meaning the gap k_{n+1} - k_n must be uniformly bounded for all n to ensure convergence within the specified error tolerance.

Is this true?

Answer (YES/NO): NO